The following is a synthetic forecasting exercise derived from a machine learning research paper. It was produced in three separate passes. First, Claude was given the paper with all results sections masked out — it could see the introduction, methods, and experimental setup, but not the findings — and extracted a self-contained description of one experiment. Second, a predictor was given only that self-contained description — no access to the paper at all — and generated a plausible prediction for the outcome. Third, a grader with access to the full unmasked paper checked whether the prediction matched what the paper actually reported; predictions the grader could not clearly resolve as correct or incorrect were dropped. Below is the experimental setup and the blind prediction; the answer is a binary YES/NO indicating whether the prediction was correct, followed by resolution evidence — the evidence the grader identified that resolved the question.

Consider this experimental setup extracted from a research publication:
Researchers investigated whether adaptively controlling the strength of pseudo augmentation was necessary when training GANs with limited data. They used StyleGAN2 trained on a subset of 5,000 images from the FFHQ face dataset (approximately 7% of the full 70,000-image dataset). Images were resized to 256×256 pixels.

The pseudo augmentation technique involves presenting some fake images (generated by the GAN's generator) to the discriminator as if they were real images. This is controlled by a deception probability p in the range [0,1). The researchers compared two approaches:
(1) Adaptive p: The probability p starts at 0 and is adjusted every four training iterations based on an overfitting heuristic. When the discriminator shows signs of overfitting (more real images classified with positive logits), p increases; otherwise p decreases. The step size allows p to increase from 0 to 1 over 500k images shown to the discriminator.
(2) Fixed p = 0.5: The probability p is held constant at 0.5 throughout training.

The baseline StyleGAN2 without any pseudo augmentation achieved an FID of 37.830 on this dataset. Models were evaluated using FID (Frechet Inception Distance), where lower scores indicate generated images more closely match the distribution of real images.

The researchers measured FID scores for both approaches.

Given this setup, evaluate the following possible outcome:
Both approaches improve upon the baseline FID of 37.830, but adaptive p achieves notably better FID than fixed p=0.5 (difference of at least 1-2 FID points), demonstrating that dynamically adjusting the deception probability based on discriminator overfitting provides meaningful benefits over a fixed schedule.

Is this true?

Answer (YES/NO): NO